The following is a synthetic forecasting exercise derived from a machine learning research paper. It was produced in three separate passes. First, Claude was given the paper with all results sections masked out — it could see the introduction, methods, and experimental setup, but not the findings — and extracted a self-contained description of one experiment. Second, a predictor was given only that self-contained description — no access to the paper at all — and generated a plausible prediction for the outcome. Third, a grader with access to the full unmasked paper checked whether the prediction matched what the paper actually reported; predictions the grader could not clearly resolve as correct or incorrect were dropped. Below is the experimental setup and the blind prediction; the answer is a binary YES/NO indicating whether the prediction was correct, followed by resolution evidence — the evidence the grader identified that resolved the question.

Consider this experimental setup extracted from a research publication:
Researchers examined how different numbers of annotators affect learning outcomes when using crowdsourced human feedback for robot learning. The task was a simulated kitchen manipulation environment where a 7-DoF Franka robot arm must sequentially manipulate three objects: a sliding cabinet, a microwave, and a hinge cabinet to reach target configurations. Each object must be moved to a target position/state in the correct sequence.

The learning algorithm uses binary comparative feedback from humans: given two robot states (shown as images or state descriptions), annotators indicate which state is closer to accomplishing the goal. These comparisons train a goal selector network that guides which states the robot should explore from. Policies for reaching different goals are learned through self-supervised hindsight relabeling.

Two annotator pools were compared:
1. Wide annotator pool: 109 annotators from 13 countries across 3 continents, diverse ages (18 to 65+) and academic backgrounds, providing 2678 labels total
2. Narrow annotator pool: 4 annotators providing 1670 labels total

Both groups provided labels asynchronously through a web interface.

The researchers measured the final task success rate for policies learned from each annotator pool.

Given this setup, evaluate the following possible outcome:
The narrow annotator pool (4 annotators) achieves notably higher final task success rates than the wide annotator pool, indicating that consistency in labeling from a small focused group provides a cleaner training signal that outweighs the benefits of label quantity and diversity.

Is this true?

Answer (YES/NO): NO